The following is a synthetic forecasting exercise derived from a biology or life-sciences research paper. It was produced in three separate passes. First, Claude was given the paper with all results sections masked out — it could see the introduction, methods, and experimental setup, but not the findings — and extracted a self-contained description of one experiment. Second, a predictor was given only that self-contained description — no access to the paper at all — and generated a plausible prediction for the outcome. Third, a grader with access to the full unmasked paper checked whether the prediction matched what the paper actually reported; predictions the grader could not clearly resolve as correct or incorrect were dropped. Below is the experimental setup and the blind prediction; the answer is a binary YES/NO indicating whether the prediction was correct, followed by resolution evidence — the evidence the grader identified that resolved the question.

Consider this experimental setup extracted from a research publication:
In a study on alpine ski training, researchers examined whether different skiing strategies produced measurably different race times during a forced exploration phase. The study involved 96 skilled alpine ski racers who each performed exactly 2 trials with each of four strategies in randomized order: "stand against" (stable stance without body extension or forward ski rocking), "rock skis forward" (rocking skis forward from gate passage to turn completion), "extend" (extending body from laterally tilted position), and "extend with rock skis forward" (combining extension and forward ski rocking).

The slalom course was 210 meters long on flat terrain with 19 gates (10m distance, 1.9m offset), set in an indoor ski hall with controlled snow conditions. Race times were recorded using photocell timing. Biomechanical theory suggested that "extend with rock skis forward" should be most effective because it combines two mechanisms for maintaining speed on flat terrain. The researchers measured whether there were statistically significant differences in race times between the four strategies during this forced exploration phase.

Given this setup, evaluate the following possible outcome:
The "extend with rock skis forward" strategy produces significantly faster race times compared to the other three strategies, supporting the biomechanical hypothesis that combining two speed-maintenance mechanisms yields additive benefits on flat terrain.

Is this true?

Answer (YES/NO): NO